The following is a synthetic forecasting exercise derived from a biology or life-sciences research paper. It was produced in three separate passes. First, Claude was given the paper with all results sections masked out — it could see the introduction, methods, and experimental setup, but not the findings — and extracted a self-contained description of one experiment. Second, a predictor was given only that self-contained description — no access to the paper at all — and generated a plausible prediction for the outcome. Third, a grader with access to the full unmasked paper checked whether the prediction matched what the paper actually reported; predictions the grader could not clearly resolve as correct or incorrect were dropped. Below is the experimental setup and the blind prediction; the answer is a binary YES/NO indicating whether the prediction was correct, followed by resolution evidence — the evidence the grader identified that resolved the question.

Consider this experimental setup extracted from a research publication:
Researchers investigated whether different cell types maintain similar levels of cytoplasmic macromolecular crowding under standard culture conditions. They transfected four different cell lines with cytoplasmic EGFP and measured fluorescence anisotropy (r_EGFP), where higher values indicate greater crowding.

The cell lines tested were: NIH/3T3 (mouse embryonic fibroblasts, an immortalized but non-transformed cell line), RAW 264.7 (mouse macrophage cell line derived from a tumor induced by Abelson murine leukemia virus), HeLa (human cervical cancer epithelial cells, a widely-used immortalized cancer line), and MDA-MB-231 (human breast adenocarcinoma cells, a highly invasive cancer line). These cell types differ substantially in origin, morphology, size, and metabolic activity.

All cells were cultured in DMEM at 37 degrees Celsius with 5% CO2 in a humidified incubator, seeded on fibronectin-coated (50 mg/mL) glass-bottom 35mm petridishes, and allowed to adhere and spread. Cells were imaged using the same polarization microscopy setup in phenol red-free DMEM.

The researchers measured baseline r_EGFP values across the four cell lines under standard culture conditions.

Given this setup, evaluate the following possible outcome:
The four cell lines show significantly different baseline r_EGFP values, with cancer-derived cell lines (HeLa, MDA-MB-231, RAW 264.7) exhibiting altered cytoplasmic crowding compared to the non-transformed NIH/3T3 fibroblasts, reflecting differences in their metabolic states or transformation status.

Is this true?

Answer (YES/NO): NO